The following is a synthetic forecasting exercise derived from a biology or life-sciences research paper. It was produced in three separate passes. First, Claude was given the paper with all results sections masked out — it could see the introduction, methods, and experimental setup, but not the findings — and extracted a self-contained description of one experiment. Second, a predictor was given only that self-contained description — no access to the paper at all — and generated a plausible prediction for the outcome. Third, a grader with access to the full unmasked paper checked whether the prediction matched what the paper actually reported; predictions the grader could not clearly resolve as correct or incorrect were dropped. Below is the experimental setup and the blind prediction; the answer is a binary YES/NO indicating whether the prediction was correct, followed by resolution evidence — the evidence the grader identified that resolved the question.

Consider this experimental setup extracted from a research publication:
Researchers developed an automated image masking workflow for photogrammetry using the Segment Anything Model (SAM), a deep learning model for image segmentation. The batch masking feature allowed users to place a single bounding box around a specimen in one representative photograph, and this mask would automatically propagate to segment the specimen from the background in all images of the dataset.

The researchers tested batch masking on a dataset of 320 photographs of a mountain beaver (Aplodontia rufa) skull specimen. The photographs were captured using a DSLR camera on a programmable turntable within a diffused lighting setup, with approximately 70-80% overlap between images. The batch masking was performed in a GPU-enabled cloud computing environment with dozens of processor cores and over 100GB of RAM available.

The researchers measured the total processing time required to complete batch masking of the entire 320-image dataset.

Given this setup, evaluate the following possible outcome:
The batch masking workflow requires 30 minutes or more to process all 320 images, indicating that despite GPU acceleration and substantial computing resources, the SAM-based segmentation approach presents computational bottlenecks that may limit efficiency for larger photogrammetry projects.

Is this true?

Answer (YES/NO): NO